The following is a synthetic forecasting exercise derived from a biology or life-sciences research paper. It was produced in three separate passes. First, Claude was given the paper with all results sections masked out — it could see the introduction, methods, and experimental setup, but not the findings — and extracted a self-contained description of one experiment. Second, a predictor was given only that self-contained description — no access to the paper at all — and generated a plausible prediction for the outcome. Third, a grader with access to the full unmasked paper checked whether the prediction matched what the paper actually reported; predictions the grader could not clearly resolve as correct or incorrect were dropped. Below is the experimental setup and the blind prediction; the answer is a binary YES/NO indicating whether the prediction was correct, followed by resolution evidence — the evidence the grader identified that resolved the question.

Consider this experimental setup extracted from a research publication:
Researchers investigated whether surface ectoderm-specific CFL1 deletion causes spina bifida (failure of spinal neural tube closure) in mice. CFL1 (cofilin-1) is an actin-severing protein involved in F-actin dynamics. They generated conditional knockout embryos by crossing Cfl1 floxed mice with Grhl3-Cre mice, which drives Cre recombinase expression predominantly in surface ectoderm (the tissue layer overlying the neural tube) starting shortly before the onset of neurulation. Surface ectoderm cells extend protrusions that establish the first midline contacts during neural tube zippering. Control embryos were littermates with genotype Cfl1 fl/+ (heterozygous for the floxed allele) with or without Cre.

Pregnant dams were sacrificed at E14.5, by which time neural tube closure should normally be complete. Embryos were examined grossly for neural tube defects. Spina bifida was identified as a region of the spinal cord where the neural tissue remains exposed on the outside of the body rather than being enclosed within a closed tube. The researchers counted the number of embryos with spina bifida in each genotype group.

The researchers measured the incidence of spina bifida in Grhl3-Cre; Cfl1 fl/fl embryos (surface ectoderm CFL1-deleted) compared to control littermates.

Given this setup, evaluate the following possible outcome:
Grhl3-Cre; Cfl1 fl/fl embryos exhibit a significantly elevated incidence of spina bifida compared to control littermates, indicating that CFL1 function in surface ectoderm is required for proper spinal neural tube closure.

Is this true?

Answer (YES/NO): YES